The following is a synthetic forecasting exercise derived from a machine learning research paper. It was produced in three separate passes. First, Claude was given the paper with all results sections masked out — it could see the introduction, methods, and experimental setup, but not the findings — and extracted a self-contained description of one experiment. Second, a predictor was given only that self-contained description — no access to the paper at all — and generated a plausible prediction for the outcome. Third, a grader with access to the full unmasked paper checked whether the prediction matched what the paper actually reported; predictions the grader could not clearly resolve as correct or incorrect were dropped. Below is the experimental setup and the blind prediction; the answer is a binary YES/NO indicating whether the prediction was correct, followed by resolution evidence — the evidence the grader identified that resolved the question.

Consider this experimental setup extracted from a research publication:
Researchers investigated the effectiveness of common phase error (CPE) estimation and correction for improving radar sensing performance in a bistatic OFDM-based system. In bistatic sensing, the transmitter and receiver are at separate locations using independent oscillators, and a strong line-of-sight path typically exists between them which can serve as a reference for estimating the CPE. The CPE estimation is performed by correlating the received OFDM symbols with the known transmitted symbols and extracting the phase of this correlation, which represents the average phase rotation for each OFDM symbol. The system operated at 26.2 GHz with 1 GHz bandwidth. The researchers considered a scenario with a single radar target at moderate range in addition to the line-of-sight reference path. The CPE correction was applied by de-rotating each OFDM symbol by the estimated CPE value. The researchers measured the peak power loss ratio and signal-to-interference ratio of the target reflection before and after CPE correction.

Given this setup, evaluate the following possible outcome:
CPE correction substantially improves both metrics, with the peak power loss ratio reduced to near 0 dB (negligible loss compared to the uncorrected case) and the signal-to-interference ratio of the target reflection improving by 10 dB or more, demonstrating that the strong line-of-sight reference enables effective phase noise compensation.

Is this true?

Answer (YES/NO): YES